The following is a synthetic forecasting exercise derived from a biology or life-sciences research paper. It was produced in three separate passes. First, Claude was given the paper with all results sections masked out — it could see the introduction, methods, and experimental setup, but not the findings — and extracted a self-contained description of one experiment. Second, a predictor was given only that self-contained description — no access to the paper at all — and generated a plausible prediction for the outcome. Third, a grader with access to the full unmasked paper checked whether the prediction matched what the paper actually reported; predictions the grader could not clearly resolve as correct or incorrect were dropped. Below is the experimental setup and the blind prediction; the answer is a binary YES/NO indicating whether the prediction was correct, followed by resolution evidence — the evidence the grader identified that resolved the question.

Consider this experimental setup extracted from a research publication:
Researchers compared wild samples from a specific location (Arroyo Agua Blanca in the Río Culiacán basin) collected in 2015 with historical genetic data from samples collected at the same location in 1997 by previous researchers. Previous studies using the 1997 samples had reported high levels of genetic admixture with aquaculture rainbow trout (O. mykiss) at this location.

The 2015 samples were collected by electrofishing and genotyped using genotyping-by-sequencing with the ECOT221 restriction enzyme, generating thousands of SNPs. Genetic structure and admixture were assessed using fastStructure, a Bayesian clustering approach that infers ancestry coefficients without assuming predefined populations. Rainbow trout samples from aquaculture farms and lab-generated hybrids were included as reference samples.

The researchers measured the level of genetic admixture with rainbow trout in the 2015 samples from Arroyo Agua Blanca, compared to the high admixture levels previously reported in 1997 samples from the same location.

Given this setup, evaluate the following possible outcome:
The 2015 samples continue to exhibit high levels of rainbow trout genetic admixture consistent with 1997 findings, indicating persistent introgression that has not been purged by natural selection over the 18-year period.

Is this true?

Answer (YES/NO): NO